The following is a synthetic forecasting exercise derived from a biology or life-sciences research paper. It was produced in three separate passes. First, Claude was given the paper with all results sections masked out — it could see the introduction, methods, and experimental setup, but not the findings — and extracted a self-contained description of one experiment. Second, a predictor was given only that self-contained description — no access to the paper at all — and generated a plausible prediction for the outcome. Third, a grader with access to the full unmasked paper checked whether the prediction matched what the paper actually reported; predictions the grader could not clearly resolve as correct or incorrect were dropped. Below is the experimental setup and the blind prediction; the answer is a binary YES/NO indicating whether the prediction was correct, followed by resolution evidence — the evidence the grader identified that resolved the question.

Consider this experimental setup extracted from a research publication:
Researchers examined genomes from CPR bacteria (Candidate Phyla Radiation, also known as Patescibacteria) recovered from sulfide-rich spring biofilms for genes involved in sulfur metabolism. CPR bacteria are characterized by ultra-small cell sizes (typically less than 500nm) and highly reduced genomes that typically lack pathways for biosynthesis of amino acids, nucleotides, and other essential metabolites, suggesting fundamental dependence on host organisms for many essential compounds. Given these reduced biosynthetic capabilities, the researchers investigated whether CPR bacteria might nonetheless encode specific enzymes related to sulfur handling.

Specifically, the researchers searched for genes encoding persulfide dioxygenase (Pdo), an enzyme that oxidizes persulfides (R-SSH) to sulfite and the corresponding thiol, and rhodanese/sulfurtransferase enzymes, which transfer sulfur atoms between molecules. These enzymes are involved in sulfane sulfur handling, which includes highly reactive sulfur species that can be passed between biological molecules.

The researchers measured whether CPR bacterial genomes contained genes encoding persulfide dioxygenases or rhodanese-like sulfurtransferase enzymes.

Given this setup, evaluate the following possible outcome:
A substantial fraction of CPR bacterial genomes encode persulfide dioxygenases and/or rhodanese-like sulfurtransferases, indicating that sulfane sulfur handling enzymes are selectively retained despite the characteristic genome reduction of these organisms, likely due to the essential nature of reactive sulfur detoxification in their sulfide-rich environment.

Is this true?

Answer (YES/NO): NO